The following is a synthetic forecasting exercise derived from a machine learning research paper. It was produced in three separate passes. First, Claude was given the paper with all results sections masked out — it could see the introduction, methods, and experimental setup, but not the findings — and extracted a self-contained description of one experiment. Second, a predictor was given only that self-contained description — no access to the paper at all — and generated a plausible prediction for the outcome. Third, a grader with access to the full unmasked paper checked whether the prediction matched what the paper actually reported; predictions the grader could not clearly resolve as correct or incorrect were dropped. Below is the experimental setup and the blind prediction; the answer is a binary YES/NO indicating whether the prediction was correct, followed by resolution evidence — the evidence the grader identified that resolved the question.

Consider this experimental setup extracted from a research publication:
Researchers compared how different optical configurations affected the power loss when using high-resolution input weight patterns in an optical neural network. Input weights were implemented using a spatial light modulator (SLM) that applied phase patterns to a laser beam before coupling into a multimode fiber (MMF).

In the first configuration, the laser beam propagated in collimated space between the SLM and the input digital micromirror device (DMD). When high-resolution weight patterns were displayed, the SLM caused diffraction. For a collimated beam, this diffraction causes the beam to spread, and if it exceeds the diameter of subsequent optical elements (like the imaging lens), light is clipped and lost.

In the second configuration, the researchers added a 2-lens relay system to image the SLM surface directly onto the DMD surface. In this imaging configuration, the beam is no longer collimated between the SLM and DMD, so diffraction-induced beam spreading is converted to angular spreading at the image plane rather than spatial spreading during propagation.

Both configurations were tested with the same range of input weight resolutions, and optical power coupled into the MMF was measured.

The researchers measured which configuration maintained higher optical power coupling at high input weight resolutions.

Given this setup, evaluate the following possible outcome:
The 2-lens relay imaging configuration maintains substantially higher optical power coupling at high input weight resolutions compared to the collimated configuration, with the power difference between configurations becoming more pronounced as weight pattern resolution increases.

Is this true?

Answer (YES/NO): YES